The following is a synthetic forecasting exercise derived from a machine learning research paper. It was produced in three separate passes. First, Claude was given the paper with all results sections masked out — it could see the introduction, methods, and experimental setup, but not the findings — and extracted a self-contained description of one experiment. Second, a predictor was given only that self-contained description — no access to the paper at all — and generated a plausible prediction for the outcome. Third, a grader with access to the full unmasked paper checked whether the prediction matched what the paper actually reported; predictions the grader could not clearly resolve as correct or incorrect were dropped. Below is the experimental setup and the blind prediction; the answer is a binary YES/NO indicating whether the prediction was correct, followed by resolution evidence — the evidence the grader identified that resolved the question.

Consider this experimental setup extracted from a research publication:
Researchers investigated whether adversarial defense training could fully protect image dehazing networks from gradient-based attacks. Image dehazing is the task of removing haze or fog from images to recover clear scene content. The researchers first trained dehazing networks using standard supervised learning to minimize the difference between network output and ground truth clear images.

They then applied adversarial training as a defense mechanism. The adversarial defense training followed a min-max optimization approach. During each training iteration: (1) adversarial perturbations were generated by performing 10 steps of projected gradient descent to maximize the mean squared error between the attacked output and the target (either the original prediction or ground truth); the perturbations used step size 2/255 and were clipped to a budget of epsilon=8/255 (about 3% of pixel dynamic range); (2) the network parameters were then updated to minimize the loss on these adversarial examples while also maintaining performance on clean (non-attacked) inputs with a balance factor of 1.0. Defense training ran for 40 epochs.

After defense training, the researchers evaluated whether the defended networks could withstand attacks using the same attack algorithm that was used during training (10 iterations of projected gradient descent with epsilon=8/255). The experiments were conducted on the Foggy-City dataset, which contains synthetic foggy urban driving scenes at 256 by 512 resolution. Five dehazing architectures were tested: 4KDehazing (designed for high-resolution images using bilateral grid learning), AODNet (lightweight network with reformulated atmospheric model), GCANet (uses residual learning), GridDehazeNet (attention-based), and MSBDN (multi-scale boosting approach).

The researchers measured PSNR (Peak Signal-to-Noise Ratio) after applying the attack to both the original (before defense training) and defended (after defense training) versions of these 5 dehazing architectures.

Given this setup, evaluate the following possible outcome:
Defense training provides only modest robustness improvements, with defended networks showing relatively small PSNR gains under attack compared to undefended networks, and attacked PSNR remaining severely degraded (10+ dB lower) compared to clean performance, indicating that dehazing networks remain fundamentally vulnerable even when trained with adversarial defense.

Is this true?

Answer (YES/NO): NO